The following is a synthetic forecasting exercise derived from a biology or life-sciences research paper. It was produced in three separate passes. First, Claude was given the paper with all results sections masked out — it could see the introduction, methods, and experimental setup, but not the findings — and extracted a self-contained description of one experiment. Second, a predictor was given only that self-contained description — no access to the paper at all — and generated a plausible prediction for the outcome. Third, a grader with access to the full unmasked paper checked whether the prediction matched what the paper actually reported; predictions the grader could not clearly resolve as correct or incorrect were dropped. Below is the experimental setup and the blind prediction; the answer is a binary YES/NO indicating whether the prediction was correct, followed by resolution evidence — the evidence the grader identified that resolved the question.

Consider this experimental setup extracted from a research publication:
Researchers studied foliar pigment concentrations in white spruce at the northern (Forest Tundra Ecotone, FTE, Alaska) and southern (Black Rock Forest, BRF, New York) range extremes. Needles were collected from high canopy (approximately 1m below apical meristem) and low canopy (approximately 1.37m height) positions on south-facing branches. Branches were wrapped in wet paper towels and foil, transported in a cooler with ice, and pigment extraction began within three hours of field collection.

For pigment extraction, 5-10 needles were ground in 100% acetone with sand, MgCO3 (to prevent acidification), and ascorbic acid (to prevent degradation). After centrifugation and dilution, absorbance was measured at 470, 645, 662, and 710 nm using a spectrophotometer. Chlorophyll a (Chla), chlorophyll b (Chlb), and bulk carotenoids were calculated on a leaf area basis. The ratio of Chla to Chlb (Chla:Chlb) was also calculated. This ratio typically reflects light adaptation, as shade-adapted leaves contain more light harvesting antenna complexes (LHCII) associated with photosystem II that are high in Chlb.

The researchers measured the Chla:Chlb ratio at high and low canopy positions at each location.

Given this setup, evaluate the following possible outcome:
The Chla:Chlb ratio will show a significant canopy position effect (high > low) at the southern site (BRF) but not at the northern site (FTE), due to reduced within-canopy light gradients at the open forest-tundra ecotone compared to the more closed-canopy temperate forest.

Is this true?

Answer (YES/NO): NO